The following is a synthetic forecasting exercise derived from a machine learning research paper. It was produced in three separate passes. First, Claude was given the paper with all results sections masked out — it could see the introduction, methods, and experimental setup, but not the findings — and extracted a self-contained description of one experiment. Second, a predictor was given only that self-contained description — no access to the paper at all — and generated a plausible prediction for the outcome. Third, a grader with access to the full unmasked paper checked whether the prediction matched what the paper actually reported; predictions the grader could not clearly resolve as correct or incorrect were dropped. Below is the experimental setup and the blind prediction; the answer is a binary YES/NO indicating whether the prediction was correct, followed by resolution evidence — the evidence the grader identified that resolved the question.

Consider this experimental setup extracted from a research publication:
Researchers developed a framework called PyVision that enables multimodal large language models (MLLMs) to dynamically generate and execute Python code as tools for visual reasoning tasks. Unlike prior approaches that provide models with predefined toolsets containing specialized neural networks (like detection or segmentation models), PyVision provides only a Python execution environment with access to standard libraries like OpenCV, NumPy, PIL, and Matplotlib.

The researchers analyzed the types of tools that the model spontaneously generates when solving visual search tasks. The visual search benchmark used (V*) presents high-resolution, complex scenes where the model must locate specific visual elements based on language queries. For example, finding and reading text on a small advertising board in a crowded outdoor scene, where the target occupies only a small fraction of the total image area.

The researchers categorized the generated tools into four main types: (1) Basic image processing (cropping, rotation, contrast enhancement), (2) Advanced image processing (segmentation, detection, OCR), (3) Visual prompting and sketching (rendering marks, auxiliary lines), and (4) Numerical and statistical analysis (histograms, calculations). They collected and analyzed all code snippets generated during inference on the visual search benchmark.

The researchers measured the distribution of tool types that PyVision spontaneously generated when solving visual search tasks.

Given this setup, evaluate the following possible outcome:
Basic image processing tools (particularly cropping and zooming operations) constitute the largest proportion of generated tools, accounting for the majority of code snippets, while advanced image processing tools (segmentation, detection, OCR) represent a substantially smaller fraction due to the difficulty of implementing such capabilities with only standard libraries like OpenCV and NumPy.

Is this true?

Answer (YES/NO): NO